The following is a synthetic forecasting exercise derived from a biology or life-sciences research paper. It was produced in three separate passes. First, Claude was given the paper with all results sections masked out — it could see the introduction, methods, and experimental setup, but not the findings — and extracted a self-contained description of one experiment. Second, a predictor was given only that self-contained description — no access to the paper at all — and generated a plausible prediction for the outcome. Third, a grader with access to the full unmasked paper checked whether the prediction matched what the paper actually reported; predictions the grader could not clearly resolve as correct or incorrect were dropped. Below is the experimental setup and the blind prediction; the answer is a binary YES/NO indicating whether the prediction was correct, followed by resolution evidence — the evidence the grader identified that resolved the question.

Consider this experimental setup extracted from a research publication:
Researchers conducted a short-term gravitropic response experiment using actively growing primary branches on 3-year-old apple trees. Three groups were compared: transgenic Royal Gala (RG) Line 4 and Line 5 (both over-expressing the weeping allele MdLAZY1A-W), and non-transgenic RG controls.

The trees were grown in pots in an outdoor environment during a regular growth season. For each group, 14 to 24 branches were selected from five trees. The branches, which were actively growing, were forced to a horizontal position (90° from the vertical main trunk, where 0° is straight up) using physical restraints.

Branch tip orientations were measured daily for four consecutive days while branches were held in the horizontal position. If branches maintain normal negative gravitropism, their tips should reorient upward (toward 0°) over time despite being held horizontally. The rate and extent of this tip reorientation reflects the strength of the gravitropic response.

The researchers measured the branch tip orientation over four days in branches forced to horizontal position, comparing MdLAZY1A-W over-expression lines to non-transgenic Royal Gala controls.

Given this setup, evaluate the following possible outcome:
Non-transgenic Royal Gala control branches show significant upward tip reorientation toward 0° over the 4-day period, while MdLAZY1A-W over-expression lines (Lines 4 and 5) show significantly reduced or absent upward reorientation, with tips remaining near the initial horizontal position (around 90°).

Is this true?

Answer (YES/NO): NO